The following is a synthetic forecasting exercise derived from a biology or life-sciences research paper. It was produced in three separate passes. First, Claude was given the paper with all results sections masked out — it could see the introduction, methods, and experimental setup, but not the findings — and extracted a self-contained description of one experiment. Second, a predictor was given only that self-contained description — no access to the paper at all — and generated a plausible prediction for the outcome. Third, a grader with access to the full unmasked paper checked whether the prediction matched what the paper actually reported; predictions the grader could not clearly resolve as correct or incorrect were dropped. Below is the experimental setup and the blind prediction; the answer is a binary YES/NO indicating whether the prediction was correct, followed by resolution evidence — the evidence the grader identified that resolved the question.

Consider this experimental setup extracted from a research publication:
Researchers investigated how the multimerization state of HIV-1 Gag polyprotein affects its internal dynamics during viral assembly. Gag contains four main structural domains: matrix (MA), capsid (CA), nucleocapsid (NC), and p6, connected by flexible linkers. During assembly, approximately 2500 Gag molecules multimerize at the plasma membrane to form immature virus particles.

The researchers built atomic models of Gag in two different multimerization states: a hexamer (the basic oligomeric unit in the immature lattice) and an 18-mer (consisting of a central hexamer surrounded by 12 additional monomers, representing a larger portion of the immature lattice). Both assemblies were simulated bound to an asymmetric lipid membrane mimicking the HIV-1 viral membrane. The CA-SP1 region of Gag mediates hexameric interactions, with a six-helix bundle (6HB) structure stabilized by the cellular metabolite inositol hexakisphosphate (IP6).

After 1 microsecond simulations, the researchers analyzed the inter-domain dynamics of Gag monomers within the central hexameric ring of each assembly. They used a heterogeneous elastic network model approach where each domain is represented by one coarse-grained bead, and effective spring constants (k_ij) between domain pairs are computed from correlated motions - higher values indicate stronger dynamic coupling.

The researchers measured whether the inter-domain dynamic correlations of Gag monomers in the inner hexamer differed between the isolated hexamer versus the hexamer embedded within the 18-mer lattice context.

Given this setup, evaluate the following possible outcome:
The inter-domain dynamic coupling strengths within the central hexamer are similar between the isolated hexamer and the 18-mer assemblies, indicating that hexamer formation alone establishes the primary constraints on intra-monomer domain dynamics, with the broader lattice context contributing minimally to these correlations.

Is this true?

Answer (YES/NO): NO